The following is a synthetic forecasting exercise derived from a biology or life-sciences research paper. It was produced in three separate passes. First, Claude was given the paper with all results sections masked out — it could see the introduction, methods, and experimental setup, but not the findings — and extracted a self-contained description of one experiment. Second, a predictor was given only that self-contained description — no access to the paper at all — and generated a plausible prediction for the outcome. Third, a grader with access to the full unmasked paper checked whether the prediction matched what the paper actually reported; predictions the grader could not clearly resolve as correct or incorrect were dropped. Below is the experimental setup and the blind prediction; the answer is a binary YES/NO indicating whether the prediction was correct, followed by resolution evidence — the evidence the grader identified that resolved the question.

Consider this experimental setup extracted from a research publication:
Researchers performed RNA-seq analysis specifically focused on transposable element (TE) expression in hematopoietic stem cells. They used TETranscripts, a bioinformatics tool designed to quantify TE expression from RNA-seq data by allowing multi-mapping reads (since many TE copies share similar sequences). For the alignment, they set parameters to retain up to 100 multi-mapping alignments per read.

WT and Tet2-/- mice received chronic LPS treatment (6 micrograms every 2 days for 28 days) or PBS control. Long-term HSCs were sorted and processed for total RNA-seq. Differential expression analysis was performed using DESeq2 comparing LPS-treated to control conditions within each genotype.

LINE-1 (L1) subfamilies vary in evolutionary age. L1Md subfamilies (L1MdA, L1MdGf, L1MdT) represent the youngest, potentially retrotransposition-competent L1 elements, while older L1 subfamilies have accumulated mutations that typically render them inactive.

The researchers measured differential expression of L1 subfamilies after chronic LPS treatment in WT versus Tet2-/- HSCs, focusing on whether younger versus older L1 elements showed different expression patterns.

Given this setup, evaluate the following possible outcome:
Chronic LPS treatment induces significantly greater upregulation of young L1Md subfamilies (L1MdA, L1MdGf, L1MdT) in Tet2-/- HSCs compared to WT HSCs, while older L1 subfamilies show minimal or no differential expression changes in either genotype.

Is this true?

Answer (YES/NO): NO